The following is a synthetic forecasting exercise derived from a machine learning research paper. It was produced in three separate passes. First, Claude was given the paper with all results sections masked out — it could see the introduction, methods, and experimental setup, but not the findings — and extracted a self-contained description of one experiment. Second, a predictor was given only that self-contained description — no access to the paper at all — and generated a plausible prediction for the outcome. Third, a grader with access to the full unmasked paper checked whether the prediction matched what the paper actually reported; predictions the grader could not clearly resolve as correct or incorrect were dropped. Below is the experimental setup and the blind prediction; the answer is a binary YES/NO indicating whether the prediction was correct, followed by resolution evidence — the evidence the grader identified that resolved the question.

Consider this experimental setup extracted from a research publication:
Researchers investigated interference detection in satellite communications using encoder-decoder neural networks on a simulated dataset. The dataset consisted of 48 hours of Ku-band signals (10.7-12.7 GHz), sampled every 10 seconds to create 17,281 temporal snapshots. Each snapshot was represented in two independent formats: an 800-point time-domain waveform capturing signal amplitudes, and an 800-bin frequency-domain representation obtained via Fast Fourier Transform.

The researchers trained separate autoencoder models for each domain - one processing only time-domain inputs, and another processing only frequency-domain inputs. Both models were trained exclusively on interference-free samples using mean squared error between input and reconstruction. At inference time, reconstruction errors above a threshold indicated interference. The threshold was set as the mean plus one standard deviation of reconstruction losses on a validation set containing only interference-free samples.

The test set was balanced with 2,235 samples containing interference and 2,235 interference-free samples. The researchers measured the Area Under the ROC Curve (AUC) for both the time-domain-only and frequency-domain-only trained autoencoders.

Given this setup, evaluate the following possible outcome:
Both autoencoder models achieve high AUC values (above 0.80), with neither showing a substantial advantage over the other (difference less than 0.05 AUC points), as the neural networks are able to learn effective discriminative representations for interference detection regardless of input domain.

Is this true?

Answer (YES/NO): NO